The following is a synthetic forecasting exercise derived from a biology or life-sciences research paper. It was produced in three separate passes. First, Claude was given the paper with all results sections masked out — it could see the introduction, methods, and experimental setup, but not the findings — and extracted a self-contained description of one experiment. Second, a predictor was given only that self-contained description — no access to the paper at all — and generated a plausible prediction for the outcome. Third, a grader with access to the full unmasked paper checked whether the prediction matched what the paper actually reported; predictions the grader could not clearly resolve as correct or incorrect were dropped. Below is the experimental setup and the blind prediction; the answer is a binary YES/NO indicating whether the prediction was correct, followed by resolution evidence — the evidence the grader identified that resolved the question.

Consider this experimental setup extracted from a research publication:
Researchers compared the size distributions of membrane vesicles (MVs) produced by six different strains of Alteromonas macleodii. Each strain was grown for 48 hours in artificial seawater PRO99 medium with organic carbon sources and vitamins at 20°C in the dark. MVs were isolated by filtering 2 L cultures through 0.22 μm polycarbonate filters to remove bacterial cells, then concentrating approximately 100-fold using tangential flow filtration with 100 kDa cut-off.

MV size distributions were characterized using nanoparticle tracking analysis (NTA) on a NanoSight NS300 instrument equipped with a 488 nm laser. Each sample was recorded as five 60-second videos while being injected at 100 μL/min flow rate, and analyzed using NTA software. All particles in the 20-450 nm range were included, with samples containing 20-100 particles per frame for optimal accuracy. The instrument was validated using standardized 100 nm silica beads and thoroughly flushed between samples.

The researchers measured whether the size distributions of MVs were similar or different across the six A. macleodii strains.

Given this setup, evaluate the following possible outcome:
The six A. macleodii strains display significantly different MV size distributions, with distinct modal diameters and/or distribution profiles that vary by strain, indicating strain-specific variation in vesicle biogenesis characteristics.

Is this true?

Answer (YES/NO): NO